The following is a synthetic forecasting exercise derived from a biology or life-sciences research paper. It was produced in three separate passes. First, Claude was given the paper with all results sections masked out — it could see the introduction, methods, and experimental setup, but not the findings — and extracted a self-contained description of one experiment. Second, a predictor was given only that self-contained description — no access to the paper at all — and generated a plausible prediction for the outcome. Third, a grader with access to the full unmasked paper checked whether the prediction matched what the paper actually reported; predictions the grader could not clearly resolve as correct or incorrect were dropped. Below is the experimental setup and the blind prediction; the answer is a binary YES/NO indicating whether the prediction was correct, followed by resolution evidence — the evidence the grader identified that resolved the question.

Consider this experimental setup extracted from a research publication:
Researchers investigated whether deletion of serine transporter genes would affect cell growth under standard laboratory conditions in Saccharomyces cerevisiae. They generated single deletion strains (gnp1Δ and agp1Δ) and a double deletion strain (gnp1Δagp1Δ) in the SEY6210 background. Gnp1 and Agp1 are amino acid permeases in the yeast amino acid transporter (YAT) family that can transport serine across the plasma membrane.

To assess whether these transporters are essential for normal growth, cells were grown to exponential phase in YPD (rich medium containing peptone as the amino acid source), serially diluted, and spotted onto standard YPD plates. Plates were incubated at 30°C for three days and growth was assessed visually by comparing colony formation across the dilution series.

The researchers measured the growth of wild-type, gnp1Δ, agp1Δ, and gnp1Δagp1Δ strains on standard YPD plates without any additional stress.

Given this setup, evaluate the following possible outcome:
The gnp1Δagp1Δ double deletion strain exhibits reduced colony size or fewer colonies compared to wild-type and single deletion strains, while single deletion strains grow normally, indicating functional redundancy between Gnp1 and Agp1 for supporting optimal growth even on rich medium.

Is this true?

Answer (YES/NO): NO